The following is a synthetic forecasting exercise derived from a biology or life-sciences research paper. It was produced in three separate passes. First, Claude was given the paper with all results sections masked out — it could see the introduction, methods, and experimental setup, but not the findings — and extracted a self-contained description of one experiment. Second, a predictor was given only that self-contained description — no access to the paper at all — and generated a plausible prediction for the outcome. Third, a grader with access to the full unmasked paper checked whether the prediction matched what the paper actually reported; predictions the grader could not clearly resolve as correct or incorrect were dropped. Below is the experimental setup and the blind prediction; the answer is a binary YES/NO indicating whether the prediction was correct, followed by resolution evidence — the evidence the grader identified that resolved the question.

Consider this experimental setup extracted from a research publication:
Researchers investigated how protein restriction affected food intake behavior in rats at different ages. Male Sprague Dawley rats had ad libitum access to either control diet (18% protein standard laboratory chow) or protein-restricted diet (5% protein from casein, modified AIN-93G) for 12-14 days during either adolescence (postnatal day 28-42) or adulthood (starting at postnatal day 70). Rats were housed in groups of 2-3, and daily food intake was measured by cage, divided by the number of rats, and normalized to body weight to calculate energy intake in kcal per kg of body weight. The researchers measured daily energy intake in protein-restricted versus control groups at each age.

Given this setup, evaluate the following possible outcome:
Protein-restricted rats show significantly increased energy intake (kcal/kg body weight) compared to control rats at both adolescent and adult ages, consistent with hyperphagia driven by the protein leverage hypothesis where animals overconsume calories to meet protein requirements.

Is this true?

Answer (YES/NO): YES